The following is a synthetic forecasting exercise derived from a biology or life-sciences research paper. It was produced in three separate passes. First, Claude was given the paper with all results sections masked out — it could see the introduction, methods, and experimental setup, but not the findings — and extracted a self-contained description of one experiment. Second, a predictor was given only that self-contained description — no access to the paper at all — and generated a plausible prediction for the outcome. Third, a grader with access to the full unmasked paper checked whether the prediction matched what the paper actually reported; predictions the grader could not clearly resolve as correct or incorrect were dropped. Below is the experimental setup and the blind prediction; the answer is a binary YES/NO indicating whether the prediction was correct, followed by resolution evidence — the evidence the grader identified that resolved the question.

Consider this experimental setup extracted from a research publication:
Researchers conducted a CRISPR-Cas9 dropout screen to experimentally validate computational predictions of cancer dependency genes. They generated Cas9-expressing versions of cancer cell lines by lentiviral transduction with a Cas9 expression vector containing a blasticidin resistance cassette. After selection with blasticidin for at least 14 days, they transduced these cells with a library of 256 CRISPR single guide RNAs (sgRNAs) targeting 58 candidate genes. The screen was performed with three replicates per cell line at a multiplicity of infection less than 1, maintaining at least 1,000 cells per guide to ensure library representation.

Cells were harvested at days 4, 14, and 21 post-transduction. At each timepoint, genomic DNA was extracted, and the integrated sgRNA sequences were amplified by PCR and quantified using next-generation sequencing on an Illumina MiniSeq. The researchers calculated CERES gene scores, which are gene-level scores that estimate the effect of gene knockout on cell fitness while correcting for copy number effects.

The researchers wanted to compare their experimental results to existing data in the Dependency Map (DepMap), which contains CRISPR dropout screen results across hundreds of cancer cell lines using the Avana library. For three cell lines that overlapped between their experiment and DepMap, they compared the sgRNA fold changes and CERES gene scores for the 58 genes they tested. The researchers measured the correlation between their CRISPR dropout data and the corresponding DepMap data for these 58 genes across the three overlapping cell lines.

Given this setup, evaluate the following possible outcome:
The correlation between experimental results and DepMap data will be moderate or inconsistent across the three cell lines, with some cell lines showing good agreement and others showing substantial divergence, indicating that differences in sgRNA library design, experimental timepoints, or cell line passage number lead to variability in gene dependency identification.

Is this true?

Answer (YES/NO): NO